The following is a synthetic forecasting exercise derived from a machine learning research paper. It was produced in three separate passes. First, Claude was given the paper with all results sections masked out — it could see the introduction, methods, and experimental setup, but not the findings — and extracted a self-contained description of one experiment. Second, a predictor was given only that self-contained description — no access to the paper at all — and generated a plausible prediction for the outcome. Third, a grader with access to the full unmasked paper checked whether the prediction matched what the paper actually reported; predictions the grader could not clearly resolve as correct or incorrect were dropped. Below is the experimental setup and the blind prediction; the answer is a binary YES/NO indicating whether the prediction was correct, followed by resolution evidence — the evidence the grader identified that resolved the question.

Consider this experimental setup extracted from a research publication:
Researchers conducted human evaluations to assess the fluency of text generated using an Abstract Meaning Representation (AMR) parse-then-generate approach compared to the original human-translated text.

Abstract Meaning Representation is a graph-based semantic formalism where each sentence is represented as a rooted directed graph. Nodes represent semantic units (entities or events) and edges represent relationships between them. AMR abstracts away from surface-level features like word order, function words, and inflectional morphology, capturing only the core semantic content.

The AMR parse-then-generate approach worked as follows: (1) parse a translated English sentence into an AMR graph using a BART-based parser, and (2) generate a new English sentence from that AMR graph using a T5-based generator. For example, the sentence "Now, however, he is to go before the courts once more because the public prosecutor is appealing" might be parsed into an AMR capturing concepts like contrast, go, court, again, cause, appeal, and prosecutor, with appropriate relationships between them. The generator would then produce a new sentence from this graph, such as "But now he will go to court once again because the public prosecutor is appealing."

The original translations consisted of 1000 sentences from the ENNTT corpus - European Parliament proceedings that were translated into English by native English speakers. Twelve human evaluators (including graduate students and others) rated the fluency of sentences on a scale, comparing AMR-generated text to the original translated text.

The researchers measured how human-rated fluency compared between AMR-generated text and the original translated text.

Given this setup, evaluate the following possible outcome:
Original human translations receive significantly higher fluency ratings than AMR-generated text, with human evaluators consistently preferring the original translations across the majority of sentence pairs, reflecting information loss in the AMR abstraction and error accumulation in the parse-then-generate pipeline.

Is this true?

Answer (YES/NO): NO